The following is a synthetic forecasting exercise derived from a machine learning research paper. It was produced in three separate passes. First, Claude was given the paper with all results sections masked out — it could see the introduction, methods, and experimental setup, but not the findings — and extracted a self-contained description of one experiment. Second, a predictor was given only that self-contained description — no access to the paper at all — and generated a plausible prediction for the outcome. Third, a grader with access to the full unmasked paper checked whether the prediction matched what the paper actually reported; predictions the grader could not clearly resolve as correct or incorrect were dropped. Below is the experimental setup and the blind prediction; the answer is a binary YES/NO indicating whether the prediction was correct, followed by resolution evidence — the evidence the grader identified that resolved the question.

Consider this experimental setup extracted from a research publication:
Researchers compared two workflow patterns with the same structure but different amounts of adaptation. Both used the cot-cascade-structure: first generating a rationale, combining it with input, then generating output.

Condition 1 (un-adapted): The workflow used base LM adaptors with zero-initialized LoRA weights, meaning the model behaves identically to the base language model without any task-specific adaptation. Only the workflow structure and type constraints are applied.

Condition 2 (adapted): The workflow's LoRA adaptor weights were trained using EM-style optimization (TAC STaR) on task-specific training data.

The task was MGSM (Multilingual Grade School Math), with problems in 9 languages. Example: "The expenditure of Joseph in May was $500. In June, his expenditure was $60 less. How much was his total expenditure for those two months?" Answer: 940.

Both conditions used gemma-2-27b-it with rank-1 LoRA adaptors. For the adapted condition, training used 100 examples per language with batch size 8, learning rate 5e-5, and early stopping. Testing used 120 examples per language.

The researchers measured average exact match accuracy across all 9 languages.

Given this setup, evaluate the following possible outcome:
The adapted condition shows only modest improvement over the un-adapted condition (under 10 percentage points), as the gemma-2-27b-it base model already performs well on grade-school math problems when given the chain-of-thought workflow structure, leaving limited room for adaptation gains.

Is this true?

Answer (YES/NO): NO